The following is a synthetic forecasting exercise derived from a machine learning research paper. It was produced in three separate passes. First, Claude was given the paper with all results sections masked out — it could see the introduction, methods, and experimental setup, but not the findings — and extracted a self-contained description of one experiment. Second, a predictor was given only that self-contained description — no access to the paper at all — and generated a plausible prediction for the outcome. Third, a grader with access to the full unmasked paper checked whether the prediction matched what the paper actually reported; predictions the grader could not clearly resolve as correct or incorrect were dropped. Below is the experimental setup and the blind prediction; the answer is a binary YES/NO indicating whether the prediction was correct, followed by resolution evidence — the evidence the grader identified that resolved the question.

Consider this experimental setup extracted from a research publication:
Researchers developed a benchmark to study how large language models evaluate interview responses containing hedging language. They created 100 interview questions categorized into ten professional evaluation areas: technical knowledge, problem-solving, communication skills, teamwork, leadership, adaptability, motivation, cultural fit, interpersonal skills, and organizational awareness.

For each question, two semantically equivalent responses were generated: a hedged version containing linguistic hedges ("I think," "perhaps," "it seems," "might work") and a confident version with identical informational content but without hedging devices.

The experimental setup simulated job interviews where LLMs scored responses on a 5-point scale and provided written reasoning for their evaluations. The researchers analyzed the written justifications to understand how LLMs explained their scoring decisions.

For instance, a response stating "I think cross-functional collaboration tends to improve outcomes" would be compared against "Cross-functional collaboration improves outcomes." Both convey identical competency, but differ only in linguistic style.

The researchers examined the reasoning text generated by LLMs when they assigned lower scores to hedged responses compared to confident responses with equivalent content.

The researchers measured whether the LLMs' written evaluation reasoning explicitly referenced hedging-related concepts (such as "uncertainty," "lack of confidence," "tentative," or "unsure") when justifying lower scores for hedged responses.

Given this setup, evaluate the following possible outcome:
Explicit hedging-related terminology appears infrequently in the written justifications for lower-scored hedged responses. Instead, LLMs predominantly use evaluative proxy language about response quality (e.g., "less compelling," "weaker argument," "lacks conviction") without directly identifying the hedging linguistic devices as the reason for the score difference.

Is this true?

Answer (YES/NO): YES